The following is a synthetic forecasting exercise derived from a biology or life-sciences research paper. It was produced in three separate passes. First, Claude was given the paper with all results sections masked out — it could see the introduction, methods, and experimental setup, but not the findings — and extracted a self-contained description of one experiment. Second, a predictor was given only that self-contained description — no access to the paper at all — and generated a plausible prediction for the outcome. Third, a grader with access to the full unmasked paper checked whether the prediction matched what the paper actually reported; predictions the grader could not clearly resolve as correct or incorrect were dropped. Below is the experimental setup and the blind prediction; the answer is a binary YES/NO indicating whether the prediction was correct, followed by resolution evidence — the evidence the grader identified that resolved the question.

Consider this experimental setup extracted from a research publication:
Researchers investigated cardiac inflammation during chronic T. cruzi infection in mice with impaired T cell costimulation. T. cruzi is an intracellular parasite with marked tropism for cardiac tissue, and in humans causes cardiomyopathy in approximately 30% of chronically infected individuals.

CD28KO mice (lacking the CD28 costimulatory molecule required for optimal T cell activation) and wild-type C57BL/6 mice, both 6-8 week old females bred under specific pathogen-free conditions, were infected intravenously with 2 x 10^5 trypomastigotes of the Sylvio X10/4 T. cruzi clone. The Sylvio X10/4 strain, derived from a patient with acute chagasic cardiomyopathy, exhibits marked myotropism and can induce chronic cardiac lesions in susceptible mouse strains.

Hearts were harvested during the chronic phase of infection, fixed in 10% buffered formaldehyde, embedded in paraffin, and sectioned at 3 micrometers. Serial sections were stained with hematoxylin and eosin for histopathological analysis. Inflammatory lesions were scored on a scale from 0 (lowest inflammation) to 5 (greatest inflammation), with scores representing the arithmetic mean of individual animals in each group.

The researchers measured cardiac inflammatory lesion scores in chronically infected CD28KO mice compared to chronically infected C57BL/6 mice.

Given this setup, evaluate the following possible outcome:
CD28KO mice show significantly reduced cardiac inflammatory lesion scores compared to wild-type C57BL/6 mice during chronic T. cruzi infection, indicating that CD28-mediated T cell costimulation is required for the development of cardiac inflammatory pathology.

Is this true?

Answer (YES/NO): NO